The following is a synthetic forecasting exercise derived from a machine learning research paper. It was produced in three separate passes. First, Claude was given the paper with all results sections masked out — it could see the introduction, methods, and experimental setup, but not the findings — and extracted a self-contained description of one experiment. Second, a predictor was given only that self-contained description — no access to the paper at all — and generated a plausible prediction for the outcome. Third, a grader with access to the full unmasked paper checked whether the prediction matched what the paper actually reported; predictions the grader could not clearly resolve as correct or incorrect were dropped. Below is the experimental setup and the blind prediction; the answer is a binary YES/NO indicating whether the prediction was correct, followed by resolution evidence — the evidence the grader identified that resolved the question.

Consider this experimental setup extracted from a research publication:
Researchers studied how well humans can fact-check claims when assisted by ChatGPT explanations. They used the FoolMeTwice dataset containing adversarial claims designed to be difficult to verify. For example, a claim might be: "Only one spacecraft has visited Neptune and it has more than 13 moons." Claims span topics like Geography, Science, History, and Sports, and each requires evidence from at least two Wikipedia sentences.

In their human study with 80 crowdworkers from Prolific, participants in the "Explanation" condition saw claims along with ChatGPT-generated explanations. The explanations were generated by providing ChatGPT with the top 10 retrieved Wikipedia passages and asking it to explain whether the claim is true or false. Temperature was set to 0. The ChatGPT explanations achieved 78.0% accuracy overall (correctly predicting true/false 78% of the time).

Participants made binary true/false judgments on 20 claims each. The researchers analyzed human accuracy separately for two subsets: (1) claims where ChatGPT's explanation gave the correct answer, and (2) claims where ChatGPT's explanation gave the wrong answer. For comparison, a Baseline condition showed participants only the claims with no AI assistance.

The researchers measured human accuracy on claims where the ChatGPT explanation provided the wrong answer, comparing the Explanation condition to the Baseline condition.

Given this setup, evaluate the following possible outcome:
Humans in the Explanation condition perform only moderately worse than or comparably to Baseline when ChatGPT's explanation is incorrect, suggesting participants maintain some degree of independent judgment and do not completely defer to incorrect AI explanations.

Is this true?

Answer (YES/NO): NO